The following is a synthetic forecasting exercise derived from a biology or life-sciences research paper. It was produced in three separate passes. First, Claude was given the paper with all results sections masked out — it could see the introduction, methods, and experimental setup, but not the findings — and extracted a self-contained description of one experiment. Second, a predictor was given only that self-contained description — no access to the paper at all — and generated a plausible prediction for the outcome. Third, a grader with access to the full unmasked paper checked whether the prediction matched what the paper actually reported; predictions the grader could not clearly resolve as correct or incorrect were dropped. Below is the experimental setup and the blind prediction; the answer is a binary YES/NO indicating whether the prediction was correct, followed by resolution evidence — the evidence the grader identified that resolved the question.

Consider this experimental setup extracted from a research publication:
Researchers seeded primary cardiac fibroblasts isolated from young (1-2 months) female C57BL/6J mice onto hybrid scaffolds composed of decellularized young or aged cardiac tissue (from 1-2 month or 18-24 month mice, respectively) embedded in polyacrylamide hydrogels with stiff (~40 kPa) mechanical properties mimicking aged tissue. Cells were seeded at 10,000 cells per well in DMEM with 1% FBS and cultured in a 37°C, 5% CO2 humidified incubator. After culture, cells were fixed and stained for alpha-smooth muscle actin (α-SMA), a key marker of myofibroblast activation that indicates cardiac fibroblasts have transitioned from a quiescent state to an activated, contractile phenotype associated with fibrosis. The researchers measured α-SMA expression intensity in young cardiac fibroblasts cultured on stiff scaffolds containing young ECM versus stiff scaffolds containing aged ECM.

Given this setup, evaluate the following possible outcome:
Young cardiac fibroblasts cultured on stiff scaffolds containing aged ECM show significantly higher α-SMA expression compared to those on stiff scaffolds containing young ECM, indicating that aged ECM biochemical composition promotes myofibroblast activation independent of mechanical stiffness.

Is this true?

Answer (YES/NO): YES